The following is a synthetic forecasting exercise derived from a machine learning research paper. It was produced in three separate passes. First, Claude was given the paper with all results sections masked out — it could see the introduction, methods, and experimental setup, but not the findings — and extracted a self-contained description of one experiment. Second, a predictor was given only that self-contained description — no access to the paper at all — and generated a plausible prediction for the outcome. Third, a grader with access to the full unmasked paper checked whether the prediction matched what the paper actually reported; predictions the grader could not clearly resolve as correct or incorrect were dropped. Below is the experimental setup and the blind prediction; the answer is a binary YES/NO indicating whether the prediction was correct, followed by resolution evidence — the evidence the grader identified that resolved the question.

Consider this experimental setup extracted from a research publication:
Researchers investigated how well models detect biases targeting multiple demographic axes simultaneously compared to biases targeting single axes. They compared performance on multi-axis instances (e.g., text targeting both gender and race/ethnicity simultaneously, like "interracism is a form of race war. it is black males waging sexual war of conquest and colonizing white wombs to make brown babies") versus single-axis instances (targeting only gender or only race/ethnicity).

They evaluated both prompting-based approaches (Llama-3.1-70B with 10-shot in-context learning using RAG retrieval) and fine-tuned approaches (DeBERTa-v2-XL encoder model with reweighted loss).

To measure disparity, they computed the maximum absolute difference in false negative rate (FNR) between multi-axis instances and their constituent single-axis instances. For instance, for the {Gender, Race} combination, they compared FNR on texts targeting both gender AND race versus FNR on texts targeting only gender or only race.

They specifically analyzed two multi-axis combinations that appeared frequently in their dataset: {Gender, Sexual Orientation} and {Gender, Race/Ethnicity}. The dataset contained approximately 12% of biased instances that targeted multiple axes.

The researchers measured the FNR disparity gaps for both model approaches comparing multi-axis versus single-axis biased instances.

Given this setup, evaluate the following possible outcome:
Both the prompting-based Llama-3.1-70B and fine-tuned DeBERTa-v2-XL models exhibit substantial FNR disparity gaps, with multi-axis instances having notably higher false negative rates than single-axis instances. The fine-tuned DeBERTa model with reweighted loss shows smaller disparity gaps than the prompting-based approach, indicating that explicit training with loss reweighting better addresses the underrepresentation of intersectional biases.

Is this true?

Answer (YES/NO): NO